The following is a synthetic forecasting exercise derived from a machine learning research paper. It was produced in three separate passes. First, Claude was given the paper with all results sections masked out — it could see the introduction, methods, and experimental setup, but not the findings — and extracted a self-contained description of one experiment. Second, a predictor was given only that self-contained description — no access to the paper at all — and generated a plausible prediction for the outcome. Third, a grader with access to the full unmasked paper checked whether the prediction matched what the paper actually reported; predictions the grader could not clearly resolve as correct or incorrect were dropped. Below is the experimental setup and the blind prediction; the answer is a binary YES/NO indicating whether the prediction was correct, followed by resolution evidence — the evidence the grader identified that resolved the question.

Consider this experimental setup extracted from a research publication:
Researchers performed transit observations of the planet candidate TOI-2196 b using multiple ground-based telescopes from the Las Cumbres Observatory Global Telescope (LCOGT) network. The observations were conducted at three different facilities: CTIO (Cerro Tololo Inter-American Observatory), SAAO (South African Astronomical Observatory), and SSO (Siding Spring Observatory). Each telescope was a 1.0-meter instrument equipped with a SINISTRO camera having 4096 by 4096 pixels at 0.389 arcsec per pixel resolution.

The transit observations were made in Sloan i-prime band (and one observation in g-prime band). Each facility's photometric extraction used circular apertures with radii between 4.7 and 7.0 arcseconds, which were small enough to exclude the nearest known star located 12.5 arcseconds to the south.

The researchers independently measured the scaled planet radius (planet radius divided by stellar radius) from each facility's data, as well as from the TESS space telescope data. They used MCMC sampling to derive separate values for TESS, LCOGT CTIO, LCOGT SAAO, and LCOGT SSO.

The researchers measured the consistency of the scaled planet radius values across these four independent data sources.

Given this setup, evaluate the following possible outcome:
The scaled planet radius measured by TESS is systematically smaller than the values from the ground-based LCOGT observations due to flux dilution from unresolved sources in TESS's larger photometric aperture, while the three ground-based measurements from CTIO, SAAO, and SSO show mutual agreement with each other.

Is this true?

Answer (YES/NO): NO